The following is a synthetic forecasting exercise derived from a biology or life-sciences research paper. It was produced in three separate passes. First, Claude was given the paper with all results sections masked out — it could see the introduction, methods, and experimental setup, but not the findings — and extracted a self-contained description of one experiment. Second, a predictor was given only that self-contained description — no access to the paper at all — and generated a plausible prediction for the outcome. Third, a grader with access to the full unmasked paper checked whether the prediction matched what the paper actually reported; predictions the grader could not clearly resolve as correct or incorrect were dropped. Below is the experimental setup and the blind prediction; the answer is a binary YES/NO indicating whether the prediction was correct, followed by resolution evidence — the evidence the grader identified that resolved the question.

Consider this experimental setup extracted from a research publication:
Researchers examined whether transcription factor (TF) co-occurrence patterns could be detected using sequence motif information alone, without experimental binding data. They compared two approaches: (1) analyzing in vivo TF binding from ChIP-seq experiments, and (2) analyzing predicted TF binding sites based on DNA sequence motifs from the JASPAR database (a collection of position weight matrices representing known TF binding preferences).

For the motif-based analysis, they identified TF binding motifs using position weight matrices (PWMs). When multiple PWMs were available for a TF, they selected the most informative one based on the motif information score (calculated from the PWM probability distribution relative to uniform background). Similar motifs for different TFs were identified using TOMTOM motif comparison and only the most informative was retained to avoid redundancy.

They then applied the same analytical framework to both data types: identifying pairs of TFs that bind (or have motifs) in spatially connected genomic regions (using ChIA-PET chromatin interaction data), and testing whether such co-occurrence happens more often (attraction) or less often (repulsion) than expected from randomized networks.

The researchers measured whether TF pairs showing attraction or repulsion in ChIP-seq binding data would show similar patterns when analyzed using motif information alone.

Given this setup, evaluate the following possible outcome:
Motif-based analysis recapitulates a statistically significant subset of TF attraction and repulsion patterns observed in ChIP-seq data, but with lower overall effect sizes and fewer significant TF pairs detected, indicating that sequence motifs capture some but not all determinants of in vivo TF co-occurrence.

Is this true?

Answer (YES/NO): NO